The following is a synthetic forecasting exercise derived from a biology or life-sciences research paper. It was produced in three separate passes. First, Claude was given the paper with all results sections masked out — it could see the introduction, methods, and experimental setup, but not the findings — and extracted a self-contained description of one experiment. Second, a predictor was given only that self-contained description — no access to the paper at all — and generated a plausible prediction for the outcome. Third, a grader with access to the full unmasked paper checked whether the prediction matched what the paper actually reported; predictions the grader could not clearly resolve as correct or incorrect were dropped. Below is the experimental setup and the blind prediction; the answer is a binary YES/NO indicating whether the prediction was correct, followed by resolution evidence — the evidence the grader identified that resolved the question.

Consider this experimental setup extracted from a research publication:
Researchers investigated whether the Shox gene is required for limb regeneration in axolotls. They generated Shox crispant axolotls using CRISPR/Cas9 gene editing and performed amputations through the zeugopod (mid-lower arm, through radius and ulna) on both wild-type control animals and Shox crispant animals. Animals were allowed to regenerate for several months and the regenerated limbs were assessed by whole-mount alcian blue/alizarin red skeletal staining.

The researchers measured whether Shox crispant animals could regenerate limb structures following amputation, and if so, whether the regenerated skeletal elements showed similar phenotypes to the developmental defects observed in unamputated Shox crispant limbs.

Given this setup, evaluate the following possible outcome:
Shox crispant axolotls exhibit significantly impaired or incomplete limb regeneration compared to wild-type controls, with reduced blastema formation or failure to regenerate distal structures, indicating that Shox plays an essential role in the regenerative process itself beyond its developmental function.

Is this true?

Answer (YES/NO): NO